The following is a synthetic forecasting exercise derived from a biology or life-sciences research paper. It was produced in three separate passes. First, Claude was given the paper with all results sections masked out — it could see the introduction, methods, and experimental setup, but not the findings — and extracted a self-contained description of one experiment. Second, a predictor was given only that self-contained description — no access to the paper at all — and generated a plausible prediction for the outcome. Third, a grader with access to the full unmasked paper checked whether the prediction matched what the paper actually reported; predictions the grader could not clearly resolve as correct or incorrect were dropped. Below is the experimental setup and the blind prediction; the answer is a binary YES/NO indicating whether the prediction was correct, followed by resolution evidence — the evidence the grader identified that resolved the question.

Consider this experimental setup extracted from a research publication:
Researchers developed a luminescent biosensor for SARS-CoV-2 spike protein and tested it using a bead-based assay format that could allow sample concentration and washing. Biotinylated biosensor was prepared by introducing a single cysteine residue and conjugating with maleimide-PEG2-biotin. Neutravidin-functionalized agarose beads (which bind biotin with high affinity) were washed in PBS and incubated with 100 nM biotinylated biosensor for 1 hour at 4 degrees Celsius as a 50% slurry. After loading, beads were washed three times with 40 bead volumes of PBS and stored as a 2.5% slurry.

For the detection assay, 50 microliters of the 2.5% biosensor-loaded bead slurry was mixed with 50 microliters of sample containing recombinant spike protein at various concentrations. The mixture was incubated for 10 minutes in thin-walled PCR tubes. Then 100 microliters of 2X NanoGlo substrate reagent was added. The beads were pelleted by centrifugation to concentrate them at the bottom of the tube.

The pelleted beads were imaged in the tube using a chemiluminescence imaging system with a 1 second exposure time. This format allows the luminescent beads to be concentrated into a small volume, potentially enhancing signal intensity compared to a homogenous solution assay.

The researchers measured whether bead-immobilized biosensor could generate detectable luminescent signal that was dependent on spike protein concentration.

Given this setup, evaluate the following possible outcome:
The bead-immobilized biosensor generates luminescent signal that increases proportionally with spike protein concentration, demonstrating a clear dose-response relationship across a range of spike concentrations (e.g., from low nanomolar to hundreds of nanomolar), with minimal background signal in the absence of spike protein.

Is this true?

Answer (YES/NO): NO